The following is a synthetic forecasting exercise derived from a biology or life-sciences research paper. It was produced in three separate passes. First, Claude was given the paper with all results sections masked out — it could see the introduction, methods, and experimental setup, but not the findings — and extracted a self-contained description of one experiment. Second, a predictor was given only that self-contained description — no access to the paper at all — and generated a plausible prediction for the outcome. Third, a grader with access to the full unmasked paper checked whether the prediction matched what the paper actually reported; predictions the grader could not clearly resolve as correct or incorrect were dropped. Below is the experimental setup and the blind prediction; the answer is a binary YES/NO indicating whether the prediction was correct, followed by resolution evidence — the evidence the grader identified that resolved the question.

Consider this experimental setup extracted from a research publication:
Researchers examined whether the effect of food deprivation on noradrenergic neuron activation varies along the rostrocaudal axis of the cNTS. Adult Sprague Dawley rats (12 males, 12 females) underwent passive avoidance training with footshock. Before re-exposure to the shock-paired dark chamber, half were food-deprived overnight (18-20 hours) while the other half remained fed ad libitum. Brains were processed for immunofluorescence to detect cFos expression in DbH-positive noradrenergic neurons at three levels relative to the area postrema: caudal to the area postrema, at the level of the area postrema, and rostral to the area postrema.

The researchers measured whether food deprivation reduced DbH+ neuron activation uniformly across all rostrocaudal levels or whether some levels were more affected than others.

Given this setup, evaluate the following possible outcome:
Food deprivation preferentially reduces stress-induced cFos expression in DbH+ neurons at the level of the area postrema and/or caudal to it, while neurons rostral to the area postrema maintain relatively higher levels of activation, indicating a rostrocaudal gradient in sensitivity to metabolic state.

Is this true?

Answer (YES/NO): YES